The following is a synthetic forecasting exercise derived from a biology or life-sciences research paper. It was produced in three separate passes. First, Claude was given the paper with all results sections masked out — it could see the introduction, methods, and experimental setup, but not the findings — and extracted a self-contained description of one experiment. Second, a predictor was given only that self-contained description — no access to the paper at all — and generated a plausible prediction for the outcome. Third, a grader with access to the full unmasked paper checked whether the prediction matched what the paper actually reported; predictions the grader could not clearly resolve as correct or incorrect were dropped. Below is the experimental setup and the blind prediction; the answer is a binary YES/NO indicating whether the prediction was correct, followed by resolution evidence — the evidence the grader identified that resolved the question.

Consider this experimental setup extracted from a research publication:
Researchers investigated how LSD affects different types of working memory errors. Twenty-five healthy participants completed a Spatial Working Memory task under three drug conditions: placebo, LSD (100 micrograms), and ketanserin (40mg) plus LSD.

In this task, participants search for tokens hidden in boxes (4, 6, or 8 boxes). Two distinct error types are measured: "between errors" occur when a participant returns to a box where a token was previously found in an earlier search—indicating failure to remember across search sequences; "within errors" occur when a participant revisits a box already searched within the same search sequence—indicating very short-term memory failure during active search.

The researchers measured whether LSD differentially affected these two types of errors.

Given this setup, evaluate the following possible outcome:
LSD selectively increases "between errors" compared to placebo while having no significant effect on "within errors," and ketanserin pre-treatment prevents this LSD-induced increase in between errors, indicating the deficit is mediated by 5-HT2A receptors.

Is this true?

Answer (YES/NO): YES